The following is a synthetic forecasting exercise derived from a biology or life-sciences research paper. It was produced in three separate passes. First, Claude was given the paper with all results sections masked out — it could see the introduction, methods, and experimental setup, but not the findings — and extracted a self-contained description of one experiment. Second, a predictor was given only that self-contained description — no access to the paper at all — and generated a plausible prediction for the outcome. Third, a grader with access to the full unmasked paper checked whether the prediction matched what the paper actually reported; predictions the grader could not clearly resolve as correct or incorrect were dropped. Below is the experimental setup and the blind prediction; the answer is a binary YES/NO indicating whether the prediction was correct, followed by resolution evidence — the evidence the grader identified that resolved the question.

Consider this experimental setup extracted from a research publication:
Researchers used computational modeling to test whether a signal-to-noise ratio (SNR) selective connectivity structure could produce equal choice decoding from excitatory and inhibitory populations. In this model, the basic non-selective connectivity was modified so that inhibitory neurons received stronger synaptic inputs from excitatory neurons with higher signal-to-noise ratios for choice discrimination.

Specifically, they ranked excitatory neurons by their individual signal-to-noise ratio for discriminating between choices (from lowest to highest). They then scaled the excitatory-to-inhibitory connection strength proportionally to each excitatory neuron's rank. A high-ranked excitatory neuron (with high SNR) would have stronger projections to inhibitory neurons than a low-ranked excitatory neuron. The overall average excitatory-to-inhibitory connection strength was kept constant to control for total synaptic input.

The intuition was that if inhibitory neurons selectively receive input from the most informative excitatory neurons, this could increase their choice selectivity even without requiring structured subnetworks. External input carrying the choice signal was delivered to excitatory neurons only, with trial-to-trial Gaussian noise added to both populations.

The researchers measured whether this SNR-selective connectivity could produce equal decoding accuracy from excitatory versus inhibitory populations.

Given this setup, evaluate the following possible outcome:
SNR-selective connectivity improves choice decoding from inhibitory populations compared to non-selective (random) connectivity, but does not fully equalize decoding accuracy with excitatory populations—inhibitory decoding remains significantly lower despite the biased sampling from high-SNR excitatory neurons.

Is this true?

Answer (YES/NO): NO